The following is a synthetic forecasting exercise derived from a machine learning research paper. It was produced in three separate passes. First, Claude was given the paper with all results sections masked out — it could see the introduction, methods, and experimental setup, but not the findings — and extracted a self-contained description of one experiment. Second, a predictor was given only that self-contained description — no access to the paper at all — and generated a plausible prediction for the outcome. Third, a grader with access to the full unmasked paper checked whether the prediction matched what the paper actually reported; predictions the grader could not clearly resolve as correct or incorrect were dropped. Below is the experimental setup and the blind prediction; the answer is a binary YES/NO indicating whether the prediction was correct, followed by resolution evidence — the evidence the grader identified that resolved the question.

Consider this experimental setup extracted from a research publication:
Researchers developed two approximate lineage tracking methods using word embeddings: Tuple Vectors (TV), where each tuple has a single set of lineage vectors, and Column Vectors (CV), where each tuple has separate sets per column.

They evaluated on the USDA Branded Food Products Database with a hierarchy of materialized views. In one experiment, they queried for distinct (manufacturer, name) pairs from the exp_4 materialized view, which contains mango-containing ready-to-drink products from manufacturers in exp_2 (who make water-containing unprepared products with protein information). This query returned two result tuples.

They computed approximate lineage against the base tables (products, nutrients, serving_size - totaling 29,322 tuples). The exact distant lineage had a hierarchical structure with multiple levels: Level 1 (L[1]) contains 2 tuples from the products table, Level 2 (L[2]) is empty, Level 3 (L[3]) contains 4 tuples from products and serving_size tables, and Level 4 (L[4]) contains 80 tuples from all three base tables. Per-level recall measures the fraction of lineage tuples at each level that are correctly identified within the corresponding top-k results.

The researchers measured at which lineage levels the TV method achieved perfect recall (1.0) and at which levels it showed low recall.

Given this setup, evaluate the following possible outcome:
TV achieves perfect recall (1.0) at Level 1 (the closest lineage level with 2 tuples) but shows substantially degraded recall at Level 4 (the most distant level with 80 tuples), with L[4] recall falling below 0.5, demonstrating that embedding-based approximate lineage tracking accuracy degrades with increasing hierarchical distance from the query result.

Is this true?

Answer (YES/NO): NO